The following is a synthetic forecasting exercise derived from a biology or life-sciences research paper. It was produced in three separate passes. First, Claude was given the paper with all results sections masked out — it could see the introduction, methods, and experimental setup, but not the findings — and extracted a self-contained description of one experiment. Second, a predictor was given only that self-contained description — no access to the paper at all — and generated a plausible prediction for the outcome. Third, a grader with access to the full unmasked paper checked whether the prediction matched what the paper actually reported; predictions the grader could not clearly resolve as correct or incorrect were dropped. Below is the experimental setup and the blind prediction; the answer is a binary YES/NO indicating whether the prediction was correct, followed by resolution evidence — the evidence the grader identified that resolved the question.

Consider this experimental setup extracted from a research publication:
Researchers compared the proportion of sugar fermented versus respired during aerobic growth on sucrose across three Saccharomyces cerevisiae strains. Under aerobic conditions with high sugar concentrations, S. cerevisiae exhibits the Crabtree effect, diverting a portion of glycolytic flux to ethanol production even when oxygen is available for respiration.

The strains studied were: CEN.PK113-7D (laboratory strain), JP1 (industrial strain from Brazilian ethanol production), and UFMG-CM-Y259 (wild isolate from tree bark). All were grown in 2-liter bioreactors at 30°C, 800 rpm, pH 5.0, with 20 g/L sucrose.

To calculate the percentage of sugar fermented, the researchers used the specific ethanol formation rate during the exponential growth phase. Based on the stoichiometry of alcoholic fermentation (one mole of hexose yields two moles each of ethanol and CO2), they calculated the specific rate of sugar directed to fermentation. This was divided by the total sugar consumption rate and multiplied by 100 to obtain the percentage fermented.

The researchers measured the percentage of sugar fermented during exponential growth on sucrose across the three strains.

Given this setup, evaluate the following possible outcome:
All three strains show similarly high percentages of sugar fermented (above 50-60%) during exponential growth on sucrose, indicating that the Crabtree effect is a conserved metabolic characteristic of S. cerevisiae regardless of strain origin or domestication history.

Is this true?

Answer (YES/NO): NO